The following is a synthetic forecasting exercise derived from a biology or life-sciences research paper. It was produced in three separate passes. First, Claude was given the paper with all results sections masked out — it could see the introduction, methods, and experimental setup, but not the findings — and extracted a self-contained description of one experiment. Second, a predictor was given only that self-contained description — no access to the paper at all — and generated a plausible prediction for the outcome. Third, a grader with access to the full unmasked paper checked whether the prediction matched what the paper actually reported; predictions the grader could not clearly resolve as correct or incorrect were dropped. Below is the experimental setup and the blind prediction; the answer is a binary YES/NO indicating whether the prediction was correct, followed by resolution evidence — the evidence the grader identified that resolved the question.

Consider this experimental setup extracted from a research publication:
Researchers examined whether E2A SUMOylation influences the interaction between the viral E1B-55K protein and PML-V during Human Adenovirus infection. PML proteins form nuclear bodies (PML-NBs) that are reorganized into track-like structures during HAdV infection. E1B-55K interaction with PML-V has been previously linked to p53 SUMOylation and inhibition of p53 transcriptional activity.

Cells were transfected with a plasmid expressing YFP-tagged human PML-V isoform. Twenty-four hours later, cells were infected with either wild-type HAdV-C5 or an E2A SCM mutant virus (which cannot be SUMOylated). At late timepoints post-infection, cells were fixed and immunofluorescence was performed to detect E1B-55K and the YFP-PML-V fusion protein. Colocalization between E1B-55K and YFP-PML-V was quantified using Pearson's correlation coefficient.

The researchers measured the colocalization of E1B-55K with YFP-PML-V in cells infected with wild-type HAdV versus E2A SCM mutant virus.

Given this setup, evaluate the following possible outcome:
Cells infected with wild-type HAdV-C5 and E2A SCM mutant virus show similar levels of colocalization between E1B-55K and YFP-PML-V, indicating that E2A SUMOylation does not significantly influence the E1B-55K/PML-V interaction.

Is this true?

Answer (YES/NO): NO